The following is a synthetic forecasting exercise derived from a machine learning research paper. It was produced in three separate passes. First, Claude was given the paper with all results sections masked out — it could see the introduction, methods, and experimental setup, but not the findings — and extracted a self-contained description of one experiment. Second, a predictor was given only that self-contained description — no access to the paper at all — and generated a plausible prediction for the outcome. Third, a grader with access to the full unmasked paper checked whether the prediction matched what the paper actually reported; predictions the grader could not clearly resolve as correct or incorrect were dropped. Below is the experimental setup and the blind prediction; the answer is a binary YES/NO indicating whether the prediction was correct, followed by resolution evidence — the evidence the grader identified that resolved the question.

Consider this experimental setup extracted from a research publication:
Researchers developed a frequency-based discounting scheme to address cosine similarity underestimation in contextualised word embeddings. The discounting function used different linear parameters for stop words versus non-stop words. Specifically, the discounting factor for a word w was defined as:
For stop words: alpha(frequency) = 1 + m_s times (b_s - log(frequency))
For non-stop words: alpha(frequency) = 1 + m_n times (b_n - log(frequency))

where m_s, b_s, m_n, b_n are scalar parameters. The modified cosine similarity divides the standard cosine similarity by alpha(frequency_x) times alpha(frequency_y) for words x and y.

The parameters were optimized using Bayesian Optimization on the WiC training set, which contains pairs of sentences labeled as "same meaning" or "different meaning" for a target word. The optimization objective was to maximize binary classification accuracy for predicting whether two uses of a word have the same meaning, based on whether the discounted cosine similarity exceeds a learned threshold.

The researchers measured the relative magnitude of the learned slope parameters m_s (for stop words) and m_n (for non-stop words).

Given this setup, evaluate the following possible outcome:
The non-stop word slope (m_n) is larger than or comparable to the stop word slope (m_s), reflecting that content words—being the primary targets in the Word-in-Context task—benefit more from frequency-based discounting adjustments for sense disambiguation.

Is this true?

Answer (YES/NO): YES